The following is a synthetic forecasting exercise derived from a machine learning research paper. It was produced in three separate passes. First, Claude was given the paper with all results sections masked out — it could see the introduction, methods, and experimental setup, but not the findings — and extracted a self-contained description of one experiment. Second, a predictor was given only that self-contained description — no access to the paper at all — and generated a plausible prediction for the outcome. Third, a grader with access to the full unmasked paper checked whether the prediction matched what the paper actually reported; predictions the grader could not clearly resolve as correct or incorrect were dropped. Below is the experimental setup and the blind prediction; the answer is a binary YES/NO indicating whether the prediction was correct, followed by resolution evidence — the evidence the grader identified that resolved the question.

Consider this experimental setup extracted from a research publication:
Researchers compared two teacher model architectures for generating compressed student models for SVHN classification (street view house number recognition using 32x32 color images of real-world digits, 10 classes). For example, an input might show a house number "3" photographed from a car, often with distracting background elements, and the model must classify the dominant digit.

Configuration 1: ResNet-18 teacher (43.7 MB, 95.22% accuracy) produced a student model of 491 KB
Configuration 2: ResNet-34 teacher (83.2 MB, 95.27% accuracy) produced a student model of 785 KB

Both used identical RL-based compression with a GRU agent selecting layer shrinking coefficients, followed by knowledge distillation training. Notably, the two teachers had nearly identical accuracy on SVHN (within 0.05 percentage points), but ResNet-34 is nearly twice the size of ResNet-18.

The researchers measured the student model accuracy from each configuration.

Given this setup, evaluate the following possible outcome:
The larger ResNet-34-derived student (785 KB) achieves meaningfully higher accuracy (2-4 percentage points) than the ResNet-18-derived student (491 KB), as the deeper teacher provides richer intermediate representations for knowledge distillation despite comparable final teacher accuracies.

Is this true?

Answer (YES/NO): NO